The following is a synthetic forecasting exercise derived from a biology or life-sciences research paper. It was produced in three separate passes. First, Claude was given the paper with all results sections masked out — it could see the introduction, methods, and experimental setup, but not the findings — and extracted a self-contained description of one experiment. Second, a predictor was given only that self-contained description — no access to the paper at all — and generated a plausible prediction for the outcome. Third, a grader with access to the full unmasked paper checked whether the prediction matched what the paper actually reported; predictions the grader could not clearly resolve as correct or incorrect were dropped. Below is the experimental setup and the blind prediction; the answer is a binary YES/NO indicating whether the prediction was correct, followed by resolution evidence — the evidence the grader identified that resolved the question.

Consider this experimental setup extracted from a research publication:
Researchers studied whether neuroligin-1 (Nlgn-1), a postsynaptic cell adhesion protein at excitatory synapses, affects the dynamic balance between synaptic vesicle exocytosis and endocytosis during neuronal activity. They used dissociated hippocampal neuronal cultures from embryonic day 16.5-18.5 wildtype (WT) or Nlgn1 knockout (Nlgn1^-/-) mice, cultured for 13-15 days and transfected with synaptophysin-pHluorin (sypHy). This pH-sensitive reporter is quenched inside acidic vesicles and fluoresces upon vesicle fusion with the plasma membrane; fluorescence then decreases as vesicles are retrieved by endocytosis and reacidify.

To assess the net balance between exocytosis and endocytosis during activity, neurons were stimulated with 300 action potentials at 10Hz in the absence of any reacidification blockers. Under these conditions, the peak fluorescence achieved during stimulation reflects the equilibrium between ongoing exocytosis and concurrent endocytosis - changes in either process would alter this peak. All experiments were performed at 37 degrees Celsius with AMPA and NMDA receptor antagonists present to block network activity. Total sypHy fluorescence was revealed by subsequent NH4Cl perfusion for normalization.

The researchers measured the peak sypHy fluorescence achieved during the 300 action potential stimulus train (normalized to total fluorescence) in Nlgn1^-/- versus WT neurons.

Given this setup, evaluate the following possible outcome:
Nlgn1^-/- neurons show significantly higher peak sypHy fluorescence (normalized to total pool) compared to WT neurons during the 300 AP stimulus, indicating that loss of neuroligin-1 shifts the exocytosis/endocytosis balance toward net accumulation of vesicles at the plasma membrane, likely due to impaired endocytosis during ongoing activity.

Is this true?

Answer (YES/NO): NO